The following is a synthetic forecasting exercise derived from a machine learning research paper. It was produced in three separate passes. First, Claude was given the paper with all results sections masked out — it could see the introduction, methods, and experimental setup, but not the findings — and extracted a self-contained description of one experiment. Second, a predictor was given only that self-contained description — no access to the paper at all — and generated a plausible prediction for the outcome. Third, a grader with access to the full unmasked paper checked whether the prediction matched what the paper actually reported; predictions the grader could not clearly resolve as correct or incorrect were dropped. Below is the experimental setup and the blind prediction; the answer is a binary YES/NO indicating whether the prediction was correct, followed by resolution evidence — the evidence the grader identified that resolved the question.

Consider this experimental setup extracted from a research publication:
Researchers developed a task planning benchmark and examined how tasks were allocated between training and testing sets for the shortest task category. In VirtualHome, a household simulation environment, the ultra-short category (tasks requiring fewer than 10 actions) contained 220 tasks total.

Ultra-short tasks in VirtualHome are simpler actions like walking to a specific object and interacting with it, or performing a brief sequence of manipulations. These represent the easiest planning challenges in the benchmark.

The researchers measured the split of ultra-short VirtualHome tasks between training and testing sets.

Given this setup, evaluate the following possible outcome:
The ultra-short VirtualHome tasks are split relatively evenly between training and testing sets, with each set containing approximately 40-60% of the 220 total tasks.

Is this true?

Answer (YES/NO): NO